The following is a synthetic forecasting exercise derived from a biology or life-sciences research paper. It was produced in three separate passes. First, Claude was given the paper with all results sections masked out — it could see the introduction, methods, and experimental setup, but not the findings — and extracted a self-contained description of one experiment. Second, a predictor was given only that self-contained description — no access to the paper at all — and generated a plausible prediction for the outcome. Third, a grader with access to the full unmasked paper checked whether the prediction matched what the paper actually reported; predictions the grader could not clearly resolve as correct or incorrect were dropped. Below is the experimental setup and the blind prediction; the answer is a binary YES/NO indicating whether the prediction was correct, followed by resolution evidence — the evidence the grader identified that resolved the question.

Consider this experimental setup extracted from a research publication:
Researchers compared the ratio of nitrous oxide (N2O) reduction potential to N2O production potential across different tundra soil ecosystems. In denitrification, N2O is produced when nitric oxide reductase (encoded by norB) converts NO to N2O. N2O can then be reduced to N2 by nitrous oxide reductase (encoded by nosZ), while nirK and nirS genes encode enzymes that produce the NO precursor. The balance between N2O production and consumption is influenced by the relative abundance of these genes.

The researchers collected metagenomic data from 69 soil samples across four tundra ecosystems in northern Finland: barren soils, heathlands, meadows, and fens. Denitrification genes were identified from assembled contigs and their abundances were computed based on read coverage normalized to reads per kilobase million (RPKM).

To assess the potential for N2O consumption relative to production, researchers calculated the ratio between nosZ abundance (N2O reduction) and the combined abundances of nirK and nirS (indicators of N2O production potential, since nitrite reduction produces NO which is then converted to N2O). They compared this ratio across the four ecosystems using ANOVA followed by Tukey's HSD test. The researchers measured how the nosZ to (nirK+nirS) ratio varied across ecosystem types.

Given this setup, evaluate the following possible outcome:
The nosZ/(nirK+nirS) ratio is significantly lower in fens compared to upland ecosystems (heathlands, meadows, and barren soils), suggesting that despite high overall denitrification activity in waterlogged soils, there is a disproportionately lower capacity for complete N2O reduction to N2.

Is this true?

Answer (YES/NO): NO